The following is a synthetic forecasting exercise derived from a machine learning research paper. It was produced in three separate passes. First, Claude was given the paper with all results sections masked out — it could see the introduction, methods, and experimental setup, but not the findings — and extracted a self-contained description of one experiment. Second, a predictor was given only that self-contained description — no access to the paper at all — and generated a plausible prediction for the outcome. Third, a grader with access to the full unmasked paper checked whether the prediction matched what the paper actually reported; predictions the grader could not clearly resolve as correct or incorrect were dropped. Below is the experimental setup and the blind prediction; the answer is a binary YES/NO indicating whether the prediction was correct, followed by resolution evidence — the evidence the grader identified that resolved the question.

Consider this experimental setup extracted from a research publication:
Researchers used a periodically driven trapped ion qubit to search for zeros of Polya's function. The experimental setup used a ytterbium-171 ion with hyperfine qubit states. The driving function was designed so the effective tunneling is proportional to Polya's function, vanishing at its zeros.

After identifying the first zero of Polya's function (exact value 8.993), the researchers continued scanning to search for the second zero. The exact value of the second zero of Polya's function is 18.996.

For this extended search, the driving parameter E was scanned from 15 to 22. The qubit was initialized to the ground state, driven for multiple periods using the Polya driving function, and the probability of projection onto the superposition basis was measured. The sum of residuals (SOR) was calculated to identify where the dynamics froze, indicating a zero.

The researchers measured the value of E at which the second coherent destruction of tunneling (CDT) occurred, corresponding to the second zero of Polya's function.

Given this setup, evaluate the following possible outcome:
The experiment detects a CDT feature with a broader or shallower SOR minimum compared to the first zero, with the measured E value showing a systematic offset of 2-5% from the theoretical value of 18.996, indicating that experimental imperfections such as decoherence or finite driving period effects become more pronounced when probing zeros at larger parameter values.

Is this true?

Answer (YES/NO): NO